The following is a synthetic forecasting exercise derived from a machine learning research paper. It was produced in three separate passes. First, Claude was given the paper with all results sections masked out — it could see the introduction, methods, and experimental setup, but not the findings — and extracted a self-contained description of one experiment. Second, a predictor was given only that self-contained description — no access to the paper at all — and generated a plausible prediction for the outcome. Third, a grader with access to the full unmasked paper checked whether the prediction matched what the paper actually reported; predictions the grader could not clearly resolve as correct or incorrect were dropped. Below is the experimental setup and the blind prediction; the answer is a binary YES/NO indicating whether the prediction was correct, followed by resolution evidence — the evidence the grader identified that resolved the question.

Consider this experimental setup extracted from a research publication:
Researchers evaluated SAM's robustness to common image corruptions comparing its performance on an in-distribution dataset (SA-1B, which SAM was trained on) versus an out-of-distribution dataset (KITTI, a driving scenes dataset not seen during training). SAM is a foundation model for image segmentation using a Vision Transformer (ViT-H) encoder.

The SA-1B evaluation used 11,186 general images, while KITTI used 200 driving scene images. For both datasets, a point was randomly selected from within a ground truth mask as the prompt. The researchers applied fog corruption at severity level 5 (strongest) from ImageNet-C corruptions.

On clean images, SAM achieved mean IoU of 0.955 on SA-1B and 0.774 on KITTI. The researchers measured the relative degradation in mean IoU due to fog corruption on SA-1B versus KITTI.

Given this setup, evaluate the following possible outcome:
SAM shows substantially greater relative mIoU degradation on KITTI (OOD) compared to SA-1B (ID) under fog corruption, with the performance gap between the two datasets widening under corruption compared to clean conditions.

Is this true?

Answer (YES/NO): NO